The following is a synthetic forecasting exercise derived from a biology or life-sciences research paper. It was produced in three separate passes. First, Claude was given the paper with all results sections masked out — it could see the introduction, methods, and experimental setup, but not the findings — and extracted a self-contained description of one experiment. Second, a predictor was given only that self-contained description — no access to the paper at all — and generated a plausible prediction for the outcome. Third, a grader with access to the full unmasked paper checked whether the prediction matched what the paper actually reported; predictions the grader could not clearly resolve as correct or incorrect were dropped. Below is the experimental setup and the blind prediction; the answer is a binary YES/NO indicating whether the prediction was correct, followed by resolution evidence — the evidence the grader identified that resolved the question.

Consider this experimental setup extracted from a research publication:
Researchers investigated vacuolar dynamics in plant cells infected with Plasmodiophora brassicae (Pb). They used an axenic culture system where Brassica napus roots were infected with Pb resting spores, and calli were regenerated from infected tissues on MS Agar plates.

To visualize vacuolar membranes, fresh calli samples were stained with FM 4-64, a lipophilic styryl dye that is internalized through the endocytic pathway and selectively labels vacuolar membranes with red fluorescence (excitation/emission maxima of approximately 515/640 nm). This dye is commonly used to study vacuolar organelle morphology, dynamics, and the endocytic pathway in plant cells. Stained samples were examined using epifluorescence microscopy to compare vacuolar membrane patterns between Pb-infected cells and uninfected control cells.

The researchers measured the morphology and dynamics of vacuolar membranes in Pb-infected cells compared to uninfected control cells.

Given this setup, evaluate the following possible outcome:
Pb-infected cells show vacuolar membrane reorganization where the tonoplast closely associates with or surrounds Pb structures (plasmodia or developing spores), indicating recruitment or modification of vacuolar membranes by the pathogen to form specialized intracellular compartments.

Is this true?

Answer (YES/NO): NO